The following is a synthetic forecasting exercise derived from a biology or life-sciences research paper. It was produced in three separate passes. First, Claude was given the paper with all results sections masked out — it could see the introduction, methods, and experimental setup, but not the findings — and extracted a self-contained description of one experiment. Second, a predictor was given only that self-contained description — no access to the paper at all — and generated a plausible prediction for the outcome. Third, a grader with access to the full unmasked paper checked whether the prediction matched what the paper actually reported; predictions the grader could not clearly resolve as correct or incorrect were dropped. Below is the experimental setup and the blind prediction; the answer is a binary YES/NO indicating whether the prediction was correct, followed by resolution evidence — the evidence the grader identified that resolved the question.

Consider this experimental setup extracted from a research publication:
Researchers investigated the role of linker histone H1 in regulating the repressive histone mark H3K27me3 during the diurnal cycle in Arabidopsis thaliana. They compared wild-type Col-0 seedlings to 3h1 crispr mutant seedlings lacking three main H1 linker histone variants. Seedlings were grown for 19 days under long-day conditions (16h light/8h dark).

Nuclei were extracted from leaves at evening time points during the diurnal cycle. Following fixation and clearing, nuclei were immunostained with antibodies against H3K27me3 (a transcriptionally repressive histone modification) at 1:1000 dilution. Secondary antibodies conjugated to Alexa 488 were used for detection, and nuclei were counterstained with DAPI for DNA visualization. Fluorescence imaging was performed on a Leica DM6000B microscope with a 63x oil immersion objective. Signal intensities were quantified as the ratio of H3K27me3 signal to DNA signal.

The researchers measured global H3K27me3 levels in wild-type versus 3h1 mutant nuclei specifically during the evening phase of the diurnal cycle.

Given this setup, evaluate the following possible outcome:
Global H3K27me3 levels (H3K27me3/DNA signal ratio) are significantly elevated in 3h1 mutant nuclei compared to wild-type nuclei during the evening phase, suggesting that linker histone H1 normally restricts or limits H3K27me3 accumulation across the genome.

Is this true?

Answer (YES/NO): YES